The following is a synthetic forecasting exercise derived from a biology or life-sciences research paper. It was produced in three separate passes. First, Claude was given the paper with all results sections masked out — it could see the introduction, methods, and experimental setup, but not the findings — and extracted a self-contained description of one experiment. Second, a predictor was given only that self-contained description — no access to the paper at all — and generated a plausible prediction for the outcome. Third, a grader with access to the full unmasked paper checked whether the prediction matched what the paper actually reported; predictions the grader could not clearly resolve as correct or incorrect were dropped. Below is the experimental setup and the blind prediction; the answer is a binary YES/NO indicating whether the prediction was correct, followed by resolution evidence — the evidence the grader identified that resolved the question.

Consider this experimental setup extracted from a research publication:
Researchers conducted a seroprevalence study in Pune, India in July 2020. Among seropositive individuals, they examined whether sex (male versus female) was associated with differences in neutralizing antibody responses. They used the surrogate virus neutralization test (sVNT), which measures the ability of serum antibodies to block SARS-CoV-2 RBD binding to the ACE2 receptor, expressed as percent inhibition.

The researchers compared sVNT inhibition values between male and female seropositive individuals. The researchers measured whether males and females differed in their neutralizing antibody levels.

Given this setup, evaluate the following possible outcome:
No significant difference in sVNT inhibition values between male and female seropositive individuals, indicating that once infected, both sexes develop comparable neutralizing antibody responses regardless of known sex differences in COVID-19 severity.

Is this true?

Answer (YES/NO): YES